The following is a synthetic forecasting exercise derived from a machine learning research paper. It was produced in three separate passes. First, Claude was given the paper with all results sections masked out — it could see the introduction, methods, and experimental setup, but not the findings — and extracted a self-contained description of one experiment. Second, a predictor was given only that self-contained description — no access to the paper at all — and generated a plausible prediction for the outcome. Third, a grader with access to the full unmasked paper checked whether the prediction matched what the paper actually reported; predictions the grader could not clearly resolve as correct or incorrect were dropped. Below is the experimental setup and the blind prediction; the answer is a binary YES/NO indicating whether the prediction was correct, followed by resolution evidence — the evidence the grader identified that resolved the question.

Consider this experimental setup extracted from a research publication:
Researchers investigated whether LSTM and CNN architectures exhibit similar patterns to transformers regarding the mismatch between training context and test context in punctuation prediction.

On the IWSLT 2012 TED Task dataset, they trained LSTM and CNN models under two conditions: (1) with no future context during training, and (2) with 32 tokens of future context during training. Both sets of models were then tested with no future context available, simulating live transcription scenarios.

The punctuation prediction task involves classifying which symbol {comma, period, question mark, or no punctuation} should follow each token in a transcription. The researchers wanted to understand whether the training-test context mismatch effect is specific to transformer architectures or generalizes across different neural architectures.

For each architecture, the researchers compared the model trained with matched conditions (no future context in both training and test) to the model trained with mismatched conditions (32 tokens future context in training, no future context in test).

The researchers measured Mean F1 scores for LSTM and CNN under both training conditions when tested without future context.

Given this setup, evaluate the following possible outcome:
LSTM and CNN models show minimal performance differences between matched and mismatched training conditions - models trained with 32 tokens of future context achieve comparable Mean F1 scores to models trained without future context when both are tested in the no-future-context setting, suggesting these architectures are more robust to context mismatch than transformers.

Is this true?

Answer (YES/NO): NO